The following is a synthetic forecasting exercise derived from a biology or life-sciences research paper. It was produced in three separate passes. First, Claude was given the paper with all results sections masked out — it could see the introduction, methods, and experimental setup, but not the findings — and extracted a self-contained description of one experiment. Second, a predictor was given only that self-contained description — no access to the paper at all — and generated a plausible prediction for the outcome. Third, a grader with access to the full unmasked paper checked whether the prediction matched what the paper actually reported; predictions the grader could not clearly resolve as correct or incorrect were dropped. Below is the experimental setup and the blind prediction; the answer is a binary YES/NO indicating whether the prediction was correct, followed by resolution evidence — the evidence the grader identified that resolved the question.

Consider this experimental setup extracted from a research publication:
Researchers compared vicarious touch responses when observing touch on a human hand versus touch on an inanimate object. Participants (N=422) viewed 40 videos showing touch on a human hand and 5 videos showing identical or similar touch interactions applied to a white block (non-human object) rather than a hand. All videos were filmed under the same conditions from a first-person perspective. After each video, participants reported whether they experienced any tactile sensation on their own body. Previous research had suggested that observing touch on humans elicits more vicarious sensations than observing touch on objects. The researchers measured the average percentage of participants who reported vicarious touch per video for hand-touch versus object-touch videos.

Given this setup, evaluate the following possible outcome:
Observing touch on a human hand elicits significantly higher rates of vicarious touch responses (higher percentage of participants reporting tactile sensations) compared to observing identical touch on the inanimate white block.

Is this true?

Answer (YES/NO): YES